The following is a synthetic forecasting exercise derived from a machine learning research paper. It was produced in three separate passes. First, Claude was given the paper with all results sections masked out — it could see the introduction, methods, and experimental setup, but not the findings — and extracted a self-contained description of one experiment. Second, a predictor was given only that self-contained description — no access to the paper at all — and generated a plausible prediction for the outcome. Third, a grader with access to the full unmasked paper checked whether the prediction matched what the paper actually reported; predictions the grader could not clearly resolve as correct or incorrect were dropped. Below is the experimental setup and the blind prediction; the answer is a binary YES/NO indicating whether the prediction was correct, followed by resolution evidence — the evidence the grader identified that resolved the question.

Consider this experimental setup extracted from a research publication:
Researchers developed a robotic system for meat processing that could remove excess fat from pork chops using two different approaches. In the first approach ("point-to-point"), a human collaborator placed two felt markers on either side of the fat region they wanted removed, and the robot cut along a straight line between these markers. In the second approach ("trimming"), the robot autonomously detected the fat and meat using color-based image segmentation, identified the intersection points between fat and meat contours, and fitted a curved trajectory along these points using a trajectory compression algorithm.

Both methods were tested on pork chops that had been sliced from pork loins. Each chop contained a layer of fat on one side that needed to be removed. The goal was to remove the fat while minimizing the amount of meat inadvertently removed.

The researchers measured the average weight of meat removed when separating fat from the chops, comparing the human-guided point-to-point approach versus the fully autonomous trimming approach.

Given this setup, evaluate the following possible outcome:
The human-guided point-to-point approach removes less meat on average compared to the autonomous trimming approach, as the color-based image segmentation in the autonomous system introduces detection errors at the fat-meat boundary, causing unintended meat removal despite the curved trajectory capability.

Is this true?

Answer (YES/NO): NO